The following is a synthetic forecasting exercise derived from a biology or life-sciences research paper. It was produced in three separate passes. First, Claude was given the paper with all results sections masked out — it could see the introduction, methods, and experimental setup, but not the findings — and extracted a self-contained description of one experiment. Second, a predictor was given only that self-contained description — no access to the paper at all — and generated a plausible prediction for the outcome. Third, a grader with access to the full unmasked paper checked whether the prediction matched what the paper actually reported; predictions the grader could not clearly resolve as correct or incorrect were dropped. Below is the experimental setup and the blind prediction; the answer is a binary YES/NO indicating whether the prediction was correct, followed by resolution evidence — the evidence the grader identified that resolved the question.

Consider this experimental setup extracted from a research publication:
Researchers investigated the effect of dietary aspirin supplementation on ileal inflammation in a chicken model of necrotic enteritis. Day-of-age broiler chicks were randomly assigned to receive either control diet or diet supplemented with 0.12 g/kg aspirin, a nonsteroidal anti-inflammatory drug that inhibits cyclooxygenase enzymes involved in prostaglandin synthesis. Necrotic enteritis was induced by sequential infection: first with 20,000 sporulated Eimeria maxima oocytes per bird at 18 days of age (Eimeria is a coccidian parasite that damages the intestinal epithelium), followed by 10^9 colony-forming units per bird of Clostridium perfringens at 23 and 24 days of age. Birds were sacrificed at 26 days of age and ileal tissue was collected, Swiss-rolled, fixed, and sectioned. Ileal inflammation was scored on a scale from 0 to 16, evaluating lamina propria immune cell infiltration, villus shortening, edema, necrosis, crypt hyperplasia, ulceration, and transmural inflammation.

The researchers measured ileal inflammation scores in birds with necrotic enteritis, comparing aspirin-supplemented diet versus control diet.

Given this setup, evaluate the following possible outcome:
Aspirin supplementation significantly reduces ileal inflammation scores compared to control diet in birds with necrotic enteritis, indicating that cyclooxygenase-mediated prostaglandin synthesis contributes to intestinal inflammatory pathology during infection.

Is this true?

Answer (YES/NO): YES